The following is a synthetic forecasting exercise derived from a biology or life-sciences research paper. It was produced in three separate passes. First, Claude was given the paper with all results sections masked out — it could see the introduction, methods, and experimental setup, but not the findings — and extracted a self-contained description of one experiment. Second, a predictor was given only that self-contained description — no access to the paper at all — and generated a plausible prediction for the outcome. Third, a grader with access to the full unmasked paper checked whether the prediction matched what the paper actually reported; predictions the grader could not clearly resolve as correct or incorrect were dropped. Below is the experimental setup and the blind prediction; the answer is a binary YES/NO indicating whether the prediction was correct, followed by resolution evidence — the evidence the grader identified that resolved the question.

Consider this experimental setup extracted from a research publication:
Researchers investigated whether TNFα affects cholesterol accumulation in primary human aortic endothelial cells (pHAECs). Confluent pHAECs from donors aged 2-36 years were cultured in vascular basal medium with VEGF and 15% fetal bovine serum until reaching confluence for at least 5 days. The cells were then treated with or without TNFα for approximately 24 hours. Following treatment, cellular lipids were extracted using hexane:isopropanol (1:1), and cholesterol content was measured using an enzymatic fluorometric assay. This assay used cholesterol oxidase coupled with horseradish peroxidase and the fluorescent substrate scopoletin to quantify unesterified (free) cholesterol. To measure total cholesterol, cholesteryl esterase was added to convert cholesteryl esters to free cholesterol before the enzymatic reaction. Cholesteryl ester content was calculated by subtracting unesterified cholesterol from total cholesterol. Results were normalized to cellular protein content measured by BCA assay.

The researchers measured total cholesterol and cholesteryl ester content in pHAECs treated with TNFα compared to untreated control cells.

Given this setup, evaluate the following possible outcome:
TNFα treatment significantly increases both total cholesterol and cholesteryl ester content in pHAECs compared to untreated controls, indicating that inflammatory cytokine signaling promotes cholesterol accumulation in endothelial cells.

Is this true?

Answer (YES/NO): YES